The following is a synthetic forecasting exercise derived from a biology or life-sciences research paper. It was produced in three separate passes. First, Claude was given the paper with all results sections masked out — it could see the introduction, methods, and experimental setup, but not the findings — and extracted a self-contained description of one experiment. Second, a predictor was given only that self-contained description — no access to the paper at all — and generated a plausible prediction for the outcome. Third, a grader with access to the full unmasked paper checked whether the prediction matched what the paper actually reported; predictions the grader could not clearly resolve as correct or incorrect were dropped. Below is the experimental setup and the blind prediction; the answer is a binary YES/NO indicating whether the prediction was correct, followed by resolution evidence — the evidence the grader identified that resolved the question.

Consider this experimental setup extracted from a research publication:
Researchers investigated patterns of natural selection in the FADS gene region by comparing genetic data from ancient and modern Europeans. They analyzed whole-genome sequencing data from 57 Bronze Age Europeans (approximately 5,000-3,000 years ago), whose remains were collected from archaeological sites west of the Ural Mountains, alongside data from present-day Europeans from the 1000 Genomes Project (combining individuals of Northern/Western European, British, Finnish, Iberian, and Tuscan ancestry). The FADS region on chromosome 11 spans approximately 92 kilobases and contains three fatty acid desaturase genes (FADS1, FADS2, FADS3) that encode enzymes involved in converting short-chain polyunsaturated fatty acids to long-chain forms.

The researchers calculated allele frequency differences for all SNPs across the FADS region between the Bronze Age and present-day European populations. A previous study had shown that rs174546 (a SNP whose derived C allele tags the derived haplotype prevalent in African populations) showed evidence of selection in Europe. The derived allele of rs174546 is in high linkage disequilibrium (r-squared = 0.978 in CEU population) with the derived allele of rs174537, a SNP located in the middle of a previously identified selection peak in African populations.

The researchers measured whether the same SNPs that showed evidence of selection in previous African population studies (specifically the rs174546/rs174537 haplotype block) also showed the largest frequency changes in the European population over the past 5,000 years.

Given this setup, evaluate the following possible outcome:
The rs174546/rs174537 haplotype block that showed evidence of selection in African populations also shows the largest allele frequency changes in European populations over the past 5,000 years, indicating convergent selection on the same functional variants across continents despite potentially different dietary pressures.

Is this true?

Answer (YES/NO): NO